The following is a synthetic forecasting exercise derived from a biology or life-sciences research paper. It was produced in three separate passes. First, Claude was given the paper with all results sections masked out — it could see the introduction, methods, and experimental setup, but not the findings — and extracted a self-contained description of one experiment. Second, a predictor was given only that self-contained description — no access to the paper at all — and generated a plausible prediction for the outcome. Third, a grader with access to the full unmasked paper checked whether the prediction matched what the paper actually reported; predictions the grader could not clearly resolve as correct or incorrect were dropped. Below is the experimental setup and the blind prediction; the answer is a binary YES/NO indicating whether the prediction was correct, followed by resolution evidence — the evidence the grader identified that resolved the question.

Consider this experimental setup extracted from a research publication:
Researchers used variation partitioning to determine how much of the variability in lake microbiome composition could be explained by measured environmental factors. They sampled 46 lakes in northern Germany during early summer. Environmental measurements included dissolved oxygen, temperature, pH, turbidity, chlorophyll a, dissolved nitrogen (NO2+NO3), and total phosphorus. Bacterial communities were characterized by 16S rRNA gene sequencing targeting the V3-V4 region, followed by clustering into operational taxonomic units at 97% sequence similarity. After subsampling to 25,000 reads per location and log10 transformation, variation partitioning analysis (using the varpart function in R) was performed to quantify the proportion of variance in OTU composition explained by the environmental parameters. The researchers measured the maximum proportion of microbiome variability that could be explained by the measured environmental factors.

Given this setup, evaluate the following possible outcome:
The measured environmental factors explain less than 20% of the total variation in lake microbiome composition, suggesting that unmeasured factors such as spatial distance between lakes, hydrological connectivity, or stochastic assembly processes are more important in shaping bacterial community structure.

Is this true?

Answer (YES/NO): NO